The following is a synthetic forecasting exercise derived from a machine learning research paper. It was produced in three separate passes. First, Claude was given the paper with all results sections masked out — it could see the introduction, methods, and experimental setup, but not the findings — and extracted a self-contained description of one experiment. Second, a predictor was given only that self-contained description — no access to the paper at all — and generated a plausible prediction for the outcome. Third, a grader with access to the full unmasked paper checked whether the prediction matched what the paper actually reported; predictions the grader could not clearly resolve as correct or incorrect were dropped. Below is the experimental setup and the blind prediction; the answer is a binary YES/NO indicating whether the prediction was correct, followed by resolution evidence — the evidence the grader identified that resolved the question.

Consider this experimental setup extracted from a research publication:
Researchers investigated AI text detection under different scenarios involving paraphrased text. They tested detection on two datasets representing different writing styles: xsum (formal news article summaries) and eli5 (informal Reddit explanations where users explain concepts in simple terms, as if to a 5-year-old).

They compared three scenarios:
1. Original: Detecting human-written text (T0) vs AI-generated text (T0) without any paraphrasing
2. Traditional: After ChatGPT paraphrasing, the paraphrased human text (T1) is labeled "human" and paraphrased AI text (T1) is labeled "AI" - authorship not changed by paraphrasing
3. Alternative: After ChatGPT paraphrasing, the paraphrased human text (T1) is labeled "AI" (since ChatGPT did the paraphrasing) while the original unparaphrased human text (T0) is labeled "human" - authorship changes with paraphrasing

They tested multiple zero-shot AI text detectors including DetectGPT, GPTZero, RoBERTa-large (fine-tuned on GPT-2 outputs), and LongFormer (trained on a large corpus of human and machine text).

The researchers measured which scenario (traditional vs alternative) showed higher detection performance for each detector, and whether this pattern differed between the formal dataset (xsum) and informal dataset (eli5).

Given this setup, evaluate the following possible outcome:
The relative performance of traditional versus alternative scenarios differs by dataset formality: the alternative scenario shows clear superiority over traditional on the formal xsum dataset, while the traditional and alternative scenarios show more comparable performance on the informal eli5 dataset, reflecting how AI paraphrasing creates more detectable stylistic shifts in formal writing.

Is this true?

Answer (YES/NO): NO